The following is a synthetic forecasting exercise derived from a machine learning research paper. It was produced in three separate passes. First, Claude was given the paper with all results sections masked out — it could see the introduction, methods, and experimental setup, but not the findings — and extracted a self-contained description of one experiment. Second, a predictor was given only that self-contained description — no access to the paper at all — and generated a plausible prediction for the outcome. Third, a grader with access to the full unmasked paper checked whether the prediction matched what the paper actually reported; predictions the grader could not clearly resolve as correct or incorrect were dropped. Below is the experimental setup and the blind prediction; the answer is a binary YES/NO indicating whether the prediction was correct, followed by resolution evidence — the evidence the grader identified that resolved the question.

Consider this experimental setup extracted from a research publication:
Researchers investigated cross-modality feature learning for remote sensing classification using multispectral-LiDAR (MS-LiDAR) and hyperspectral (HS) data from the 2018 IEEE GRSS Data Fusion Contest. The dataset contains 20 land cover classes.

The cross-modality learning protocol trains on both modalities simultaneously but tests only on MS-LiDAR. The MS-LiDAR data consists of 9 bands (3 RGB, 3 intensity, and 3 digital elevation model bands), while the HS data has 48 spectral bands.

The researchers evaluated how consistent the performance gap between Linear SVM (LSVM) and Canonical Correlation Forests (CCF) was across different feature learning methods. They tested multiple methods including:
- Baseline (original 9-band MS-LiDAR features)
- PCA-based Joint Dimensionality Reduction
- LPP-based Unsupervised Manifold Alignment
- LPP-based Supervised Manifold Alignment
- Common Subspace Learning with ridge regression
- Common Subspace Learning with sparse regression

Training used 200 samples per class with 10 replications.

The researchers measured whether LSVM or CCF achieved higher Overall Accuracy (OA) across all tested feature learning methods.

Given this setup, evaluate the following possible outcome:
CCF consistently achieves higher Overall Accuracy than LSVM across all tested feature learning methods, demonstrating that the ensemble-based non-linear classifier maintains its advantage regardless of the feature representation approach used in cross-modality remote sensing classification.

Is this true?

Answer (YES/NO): YES